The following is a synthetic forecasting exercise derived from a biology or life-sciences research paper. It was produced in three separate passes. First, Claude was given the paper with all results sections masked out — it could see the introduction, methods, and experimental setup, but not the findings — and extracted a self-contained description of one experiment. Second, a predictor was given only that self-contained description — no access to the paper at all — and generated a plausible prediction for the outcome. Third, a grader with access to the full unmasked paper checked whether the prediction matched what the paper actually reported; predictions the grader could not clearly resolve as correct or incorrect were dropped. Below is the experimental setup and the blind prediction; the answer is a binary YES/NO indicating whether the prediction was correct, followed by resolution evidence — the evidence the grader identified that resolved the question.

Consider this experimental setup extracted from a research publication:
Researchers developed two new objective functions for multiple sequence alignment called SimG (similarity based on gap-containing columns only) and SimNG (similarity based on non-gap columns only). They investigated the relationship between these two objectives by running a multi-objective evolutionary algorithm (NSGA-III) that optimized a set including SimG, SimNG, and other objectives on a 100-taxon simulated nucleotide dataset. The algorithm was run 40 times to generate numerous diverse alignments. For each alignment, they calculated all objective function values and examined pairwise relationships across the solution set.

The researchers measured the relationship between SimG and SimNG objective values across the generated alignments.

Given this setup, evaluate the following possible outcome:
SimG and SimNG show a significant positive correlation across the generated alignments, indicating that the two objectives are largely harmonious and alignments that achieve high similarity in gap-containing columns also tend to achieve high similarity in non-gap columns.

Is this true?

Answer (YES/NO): NO